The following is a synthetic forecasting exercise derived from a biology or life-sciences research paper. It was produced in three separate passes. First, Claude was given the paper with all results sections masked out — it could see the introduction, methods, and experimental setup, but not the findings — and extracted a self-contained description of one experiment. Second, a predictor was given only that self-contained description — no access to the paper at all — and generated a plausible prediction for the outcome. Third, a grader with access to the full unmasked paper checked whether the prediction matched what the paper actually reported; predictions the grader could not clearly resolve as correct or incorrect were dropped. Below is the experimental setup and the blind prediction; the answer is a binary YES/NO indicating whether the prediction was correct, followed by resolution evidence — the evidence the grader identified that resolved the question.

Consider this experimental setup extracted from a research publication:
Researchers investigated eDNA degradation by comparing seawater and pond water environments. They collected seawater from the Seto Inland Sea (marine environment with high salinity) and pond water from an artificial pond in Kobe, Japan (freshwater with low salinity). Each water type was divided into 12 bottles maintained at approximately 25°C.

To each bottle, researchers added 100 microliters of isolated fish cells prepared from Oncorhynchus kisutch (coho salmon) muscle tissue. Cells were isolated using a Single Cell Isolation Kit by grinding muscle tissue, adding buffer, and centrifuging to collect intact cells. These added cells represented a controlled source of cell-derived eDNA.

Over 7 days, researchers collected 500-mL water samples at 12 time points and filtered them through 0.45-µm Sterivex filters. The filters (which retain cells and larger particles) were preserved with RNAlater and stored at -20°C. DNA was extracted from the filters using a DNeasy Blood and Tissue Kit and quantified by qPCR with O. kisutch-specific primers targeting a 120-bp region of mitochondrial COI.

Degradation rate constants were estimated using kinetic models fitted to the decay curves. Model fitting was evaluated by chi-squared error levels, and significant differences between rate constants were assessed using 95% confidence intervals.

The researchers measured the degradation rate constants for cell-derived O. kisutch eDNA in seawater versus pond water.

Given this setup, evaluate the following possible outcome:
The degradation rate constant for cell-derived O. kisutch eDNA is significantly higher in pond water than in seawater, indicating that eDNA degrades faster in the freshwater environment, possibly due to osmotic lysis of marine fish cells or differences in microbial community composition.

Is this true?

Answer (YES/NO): NO